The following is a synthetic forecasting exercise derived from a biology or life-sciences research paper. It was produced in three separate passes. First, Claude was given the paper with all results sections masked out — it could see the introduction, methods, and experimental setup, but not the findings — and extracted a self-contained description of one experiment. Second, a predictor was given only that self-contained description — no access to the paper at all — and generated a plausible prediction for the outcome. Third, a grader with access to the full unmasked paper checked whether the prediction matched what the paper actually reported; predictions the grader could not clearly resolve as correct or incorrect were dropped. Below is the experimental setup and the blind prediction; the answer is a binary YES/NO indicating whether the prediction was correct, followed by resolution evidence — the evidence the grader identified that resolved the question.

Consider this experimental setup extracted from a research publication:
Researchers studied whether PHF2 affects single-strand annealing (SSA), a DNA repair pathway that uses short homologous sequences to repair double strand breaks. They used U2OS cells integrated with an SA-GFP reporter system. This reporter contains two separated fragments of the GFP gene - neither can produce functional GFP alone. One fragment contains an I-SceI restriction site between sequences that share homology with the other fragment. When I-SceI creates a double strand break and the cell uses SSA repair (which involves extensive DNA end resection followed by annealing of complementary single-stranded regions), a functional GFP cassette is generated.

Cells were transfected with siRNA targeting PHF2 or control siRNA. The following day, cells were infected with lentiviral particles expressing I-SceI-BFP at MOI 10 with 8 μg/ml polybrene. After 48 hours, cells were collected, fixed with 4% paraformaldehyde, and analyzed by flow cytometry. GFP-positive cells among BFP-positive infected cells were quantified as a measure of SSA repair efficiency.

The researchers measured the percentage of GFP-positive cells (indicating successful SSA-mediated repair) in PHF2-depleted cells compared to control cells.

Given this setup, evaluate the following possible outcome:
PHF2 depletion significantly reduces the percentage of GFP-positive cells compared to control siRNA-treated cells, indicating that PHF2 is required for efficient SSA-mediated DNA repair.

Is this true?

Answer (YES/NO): YES